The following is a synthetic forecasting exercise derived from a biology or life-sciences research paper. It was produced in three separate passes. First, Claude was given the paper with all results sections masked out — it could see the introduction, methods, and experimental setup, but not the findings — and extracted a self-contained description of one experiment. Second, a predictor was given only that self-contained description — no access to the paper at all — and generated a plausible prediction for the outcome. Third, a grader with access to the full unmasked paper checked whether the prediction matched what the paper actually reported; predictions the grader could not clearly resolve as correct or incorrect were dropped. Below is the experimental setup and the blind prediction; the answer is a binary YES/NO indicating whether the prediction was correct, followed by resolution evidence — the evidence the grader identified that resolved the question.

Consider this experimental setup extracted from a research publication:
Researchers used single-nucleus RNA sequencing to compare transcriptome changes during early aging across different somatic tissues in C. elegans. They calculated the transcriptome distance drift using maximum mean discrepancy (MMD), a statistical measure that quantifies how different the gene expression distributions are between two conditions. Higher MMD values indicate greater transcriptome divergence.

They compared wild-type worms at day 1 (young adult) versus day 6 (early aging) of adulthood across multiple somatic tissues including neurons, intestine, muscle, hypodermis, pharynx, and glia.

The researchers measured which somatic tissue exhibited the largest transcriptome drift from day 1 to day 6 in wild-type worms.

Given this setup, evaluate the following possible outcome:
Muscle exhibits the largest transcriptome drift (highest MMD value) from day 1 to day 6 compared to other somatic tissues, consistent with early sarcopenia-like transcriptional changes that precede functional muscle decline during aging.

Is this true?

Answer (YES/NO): NO